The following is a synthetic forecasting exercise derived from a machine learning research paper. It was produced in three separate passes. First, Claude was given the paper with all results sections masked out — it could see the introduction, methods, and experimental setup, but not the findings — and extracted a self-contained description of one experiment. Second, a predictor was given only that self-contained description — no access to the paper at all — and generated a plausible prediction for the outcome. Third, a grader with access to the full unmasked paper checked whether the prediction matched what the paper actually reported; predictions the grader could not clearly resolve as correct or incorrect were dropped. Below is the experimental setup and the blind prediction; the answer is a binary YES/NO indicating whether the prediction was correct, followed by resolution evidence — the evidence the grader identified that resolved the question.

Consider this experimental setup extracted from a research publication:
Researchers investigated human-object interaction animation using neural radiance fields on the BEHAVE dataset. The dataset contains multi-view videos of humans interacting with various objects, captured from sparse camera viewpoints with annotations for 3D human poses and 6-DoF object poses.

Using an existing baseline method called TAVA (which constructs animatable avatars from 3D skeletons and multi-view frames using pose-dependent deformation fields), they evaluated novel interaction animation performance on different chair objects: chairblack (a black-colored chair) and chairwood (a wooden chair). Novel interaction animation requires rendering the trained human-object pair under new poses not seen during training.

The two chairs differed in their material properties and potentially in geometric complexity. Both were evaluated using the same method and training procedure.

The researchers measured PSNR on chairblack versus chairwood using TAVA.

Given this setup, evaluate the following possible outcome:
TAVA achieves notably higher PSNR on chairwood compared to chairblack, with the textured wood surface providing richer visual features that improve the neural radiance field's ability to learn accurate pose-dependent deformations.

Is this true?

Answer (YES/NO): NO